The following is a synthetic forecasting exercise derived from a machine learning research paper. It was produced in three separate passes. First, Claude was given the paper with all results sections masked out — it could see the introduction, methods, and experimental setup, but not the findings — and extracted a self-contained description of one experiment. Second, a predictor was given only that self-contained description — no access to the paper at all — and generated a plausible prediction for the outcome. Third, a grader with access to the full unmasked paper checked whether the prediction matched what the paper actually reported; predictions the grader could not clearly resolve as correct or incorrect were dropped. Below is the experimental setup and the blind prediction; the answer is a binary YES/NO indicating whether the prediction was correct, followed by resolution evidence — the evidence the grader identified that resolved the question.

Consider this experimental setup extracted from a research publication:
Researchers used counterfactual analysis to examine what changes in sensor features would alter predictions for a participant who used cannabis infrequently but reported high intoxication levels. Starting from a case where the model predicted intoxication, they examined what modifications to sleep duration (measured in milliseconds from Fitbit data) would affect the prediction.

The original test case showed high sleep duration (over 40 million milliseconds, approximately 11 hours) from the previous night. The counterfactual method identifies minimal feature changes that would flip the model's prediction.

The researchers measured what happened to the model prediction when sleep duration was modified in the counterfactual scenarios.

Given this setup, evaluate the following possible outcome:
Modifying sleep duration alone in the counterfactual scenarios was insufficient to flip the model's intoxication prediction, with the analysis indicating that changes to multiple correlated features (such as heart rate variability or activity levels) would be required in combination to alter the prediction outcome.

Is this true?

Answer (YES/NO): NO